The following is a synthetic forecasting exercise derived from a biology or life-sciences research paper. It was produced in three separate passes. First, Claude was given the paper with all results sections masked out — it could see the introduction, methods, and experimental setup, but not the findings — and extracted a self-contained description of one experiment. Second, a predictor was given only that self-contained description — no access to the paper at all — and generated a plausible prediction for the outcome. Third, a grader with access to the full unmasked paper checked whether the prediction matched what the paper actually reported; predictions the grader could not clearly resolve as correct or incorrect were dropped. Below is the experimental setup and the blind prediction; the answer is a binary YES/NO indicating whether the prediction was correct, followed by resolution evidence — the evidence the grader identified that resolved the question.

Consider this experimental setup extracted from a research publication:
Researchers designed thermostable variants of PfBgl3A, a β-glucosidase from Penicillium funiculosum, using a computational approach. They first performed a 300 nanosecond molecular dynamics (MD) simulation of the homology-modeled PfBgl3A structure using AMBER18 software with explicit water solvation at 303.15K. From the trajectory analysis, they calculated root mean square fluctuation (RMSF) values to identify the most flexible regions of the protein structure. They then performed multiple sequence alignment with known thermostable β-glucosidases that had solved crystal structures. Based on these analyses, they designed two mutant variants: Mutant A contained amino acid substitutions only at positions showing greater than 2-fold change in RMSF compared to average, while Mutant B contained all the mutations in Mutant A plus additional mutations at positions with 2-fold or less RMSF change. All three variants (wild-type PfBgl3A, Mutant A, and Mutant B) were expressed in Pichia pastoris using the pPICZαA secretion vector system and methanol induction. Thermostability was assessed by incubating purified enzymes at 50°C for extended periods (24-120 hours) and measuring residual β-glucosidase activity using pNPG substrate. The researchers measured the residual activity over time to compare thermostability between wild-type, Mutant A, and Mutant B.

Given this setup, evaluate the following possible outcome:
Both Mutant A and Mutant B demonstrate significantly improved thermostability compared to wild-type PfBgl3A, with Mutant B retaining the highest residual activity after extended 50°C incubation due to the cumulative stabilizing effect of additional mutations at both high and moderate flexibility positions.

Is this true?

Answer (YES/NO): NO